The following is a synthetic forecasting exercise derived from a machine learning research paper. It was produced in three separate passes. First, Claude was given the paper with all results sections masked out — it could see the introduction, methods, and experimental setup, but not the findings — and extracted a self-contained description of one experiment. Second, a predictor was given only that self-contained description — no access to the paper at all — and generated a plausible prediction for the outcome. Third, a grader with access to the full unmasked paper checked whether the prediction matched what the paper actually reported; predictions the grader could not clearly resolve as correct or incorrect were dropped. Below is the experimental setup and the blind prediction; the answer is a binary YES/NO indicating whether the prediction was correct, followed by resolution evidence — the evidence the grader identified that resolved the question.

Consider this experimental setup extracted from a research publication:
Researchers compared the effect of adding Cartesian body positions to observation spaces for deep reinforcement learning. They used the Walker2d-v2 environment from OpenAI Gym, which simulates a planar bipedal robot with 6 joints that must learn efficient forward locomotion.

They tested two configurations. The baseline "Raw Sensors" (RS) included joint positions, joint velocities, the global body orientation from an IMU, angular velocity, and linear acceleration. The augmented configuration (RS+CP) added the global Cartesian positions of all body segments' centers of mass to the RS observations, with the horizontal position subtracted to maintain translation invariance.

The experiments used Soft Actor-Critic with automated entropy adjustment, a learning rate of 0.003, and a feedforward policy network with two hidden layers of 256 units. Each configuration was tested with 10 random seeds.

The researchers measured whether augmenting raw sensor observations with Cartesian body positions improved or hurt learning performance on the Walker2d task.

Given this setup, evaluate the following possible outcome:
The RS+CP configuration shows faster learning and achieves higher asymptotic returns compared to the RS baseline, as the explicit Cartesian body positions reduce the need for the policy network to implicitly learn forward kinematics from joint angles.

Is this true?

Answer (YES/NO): NO